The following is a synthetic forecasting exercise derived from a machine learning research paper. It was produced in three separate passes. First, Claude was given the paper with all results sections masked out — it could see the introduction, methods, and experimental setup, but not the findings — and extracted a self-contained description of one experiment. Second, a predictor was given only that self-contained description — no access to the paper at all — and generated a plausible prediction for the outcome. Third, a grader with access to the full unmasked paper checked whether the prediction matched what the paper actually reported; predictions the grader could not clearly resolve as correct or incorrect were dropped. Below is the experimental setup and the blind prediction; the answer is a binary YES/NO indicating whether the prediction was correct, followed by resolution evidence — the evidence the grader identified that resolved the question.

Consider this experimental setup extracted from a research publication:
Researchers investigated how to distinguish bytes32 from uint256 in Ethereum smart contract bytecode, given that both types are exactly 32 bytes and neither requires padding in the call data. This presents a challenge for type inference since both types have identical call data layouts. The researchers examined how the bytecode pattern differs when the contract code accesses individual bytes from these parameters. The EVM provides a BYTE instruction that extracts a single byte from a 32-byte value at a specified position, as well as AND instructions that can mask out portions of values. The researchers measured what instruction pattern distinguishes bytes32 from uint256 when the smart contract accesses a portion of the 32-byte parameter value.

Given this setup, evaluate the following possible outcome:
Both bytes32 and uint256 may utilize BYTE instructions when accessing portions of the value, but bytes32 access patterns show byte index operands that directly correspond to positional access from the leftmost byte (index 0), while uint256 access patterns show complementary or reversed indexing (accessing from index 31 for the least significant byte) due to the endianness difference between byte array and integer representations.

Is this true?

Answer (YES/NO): NO